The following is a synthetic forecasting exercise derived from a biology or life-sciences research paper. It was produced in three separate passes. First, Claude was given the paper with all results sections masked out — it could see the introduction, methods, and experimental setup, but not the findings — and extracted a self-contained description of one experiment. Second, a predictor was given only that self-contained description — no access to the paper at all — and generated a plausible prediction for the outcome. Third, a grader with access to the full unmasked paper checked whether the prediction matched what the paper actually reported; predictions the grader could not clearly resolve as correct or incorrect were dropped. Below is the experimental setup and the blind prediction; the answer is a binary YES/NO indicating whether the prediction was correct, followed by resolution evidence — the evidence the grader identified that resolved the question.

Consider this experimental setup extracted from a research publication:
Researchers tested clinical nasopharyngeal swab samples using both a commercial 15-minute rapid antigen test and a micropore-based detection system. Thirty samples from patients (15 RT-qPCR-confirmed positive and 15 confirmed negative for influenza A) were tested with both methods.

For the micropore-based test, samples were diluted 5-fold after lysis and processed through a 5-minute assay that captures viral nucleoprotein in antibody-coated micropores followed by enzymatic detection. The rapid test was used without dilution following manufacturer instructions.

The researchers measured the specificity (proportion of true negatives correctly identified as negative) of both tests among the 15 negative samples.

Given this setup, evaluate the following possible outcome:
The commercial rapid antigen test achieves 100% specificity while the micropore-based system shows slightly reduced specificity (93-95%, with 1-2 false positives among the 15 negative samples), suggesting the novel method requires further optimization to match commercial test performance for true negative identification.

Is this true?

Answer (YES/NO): YES